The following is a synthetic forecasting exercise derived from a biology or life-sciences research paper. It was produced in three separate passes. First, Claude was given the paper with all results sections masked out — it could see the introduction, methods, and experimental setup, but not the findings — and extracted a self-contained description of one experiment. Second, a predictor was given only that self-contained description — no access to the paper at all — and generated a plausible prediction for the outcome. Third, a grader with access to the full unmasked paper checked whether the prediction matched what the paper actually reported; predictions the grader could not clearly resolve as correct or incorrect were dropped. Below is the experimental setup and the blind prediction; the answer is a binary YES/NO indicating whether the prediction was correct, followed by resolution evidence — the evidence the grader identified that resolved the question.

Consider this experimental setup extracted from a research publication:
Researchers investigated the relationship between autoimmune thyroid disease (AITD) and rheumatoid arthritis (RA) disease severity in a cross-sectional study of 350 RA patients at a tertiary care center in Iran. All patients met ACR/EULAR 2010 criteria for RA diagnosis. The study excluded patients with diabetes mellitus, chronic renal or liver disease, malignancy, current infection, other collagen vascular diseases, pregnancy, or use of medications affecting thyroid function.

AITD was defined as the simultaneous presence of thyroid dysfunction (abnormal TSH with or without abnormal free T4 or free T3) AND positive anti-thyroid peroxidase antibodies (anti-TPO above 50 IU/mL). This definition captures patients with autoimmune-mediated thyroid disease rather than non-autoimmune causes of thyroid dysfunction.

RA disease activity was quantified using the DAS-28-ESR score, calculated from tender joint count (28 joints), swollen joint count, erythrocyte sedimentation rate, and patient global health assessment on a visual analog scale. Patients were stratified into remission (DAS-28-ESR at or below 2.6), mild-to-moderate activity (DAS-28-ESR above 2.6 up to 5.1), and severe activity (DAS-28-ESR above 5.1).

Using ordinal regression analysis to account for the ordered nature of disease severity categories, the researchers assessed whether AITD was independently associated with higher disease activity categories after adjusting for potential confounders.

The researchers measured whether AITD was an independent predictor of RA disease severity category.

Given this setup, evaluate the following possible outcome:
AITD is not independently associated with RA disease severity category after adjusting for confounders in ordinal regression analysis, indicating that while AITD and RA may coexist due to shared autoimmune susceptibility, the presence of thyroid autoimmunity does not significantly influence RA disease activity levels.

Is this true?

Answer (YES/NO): NO